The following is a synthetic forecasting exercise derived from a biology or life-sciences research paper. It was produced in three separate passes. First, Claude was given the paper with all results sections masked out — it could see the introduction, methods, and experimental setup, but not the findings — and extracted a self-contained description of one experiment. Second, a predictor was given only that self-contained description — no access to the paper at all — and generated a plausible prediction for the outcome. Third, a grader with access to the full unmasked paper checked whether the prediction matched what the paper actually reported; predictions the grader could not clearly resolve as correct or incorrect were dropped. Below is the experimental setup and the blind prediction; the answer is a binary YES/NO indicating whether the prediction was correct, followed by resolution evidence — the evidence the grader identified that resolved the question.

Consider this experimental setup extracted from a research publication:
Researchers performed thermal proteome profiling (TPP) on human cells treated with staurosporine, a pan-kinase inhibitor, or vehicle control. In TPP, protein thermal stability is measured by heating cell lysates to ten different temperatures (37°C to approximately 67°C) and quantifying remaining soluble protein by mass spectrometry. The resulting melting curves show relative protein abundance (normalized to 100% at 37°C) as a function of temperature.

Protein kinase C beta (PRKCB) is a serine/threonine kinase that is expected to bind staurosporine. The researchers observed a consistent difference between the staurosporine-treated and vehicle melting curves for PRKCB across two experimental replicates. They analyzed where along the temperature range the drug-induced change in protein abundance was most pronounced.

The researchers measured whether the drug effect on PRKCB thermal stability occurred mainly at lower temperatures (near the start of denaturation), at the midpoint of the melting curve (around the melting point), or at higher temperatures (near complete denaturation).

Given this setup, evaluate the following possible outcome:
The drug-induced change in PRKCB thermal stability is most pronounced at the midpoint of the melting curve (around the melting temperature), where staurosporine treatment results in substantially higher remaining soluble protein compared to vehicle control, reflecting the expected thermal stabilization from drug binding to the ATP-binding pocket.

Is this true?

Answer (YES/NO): NO